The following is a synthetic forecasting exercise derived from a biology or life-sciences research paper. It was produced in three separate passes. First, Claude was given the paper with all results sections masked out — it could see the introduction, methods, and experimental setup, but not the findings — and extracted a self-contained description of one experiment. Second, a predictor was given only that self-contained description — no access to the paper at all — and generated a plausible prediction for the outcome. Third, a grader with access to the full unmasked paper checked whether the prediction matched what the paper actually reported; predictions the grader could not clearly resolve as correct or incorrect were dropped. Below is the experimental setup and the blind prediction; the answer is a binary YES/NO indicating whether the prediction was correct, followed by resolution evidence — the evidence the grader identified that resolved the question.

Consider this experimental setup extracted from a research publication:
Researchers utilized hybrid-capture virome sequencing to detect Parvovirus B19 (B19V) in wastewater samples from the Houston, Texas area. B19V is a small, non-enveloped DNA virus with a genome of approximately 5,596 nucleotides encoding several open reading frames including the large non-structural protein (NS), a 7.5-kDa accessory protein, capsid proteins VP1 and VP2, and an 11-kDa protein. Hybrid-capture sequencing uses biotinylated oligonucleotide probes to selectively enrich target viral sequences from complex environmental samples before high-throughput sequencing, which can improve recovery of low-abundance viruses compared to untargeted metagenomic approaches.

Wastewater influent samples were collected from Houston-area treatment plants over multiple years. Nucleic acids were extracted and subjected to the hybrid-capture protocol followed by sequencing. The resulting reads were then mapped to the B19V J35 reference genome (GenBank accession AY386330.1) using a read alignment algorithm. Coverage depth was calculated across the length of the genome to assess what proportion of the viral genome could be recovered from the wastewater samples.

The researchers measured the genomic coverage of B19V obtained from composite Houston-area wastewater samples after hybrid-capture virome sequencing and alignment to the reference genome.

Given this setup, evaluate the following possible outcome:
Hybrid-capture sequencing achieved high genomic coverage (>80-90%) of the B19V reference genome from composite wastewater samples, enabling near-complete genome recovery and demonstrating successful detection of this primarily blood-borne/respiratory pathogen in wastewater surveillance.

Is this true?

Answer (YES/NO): YES